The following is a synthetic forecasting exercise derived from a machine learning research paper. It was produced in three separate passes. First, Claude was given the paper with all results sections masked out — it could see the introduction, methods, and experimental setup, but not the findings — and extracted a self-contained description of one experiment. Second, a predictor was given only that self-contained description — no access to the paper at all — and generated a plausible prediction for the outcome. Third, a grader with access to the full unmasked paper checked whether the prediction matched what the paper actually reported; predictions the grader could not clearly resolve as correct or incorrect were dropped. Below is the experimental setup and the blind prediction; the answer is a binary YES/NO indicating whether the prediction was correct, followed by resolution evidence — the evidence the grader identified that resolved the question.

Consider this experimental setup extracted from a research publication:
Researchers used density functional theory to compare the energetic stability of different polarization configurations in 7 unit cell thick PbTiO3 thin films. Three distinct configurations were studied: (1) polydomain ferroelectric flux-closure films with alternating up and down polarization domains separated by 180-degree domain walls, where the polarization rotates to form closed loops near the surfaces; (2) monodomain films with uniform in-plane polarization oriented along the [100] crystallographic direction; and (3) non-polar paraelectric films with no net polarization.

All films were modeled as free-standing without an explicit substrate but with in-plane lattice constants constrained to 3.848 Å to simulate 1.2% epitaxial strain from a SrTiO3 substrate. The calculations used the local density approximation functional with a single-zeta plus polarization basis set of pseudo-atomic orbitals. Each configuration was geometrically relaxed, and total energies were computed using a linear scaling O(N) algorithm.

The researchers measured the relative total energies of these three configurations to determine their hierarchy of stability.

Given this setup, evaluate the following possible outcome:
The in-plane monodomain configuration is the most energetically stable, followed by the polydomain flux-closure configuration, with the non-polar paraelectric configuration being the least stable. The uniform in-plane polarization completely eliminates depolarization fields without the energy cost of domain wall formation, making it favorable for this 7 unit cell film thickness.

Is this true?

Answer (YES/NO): NO